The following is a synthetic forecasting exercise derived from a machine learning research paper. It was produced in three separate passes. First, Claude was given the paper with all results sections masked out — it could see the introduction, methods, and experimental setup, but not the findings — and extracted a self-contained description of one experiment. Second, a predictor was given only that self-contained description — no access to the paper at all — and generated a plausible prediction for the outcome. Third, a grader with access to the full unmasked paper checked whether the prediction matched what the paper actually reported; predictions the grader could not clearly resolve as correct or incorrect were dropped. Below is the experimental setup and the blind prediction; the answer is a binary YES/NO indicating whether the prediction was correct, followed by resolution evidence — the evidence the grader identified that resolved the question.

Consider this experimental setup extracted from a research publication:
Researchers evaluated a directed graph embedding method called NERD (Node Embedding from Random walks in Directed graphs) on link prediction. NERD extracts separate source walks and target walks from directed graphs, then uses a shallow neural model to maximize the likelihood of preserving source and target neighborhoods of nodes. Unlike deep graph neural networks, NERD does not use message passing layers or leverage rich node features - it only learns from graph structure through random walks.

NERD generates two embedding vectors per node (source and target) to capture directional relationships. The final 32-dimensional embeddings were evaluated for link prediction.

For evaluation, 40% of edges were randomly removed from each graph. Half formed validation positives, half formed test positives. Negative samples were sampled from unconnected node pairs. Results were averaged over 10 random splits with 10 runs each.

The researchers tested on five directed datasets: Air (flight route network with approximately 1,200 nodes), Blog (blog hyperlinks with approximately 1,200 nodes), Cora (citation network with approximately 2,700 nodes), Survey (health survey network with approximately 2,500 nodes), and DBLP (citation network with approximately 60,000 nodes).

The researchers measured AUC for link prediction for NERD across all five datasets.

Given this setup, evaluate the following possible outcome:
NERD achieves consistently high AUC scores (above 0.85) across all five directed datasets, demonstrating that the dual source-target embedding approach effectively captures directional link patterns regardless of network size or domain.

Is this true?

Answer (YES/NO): NO